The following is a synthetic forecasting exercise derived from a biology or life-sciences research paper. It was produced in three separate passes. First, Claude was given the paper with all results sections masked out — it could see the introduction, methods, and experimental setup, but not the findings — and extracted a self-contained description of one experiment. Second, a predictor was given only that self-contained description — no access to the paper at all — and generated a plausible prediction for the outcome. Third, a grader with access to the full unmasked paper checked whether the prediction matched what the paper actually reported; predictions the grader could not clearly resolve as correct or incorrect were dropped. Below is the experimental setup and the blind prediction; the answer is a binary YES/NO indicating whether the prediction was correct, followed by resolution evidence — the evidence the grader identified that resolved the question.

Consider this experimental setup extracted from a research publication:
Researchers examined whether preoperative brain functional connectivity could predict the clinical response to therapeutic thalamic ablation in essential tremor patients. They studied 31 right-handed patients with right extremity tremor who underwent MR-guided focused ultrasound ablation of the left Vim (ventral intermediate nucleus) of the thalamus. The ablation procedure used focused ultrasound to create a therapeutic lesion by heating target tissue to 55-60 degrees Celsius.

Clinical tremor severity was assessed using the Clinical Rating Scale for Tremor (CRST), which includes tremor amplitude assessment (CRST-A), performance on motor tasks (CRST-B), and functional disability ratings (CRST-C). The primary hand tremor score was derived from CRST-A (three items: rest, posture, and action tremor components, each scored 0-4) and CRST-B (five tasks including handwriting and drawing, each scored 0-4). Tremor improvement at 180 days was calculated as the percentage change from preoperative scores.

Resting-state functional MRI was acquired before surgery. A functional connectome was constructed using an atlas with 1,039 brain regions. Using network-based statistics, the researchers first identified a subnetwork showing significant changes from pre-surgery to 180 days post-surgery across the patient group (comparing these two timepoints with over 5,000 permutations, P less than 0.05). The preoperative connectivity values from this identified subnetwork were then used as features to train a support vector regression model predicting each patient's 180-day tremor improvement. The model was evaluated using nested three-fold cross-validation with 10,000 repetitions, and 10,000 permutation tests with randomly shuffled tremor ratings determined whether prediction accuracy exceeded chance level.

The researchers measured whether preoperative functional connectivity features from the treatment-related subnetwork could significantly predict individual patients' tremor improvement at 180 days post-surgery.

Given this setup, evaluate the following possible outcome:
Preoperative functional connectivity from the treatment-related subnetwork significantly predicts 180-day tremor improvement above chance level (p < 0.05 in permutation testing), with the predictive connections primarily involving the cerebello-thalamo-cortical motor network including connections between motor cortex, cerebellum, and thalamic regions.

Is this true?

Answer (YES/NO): NO